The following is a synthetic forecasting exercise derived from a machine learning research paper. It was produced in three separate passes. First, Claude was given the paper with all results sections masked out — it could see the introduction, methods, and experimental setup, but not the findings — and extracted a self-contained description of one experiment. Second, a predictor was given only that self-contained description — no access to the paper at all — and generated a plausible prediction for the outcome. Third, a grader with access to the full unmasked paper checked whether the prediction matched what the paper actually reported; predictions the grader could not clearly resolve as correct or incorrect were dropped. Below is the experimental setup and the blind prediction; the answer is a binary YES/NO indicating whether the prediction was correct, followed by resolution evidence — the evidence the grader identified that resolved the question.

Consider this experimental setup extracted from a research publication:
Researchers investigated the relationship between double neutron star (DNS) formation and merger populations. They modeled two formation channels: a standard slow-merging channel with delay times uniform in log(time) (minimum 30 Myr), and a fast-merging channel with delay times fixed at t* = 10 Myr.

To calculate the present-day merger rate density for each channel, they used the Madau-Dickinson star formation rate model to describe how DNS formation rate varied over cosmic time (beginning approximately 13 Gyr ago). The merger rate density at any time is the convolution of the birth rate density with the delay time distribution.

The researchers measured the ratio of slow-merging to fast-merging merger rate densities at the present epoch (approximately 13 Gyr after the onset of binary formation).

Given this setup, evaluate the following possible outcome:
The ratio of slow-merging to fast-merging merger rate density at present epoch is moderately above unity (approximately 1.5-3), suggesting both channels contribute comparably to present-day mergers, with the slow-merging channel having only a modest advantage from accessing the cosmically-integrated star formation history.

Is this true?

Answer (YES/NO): YES